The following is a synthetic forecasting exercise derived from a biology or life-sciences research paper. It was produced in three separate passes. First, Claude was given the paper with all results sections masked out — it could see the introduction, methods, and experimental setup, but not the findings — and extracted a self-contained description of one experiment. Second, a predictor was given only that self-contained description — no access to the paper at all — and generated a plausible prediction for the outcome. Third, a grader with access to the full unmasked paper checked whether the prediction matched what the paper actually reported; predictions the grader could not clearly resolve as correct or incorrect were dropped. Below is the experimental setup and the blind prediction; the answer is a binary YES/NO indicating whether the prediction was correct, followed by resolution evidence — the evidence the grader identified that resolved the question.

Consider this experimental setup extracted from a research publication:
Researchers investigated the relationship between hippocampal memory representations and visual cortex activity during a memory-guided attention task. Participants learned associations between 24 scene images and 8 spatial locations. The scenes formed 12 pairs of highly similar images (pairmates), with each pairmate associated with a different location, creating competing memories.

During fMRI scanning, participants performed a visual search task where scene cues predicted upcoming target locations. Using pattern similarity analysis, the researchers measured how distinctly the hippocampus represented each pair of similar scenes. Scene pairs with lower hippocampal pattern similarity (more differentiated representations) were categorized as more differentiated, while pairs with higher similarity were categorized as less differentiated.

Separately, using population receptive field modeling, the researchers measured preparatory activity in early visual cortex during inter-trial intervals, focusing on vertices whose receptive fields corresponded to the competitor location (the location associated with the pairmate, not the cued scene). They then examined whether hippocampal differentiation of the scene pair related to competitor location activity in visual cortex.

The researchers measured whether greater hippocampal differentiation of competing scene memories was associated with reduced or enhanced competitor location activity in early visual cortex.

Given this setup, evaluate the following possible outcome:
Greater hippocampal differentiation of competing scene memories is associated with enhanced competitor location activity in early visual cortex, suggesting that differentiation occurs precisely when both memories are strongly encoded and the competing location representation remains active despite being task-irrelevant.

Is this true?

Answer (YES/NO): NO